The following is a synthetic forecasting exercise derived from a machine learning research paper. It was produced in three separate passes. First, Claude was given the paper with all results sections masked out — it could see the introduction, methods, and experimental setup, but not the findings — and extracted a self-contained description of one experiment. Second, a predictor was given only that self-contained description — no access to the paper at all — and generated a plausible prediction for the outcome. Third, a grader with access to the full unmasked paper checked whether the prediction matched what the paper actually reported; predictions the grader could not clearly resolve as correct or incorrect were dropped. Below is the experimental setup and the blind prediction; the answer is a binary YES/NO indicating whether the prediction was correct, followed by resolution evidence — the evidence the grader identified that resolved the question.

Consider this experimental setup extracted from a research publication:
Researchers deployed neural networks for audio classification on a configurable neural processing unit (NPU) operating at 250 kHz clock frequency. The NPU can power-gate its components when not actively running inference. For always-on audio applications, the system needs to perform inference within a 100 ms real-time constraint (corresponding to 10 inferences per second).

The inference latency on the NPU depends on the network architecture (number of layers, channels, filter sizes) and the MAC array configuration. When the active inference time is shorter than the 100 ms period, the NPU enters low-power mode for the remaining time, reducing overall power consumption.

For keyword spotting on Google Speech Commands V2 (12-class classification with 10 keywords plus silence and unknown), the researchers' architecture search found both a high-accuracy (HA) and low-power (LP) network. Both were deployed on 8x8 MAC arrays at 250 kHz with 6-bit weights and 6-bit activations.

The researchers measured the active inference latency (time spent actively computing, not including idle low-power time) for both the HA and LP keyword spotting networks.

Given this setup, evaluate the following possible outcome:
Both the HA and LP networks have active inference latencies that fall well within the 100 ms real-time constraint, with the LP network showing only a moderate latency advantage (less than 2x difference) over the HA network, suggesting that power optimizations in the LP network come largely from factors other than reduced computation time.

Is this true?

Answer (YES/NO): NO